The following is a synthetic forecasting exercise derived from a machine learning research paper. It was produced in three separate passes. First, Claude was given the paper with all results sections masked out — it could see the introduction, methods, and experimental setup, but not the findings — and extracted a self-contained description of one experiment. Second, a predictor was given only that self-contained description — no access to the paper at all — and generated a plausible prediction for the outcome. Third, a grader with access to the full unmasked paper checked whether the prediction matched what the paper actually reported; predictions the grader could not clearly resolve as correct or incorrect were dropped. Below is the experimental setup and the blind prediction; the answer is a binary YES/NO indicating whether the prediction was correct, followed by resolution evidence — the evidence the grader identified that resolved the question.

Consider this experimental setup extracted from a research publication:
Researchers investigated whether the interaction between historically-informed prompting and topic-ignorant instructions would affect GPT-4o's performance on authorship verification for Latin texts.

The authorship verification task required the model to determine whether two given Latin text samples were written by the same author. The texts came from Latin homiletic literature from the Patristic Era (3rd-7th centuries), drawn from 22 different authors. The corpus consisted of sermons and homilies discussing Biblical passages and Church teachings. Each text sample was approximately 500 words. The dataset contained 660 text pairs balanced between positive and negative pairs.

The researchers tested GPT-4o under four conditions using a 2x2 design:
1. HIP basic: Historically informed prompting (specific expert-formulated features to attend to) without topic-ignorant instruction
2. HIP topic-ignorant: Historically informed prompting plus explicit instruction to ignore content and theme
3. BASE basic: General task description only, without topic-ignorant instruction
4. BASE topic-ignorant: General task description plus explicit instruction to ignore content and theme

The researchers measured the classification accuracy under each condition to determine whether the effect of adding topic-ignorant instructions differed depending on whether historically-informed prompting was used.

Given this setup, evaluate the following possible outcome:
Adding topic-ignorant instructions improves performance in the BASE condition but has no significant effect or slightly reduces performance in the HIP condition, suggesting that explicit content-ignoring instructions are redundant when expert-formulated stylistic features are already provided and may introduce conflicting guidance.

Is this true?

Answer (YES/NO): NO